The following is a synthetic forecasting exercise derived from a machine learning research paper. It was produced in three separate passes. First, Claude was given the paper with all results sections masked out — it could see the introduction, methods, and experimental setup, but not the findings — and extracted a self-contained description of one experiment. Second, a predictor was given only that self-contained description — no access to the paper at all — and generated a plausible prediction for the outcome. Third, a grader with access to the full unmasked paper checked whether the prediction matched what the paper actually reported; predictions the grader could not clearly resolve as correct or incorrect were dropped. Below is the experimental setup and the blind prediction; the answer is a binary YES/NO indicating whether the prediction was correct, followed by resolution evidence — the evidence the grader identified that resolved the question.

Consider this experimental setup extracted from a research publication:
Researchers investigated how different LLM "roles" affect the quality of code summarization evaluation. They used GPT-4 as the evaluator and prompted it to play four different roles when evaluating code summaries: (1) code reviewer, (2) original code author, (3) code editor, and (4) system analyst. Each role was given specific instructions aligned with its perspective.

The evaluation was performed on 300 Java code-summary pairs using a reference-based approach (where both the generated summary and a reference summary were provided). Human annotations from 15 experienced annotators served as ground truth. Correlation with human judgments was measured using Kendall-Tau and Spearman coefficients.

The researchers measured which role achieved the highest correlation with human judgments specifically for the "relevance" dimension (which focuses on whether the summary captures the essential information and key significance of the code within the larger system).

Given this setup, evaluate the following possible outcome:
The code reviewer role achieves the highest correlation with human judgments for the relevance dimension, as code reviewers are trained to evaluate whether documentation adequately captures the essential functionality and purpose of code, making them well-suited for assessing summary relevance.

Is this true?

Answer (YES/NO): NO